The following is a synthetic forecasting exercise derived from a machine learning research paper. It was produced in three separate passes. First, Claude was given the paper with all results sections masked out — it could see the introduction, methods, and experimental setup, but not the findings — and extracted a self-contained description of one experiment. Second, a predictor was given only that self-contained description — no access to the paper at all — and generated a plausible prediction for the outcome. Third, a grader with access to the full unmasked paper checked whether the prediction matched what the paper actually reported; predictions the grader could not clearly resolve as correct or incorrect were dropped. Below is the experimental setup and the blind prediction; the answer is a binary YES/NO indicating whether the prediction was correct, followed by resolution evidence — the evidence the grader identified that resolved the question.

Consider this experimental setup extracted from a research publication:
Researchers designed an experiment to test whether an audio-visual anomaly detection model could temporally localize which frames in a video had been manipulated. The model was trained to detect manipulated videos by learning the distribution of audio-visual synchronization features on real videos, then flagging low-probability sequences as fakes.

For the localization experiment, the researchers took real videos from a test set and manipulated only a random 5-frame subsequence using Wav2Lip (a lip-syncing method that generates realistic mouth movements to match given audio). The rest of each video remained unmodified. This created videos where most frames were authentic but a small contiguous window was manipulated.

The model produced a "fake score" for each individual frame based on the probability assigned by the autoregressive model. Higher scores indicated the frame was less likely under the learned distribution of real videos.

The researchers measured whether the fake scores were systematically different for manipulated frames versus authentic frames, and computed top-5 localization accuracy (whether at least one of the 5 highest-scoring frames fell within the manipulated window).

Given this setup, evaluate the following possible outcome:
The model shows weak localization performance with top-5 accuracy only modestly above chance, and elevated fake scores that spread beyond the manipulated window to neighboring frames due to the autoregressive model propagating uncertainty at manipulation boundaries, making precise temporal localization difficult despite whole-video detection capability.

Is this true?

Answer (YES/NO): NO